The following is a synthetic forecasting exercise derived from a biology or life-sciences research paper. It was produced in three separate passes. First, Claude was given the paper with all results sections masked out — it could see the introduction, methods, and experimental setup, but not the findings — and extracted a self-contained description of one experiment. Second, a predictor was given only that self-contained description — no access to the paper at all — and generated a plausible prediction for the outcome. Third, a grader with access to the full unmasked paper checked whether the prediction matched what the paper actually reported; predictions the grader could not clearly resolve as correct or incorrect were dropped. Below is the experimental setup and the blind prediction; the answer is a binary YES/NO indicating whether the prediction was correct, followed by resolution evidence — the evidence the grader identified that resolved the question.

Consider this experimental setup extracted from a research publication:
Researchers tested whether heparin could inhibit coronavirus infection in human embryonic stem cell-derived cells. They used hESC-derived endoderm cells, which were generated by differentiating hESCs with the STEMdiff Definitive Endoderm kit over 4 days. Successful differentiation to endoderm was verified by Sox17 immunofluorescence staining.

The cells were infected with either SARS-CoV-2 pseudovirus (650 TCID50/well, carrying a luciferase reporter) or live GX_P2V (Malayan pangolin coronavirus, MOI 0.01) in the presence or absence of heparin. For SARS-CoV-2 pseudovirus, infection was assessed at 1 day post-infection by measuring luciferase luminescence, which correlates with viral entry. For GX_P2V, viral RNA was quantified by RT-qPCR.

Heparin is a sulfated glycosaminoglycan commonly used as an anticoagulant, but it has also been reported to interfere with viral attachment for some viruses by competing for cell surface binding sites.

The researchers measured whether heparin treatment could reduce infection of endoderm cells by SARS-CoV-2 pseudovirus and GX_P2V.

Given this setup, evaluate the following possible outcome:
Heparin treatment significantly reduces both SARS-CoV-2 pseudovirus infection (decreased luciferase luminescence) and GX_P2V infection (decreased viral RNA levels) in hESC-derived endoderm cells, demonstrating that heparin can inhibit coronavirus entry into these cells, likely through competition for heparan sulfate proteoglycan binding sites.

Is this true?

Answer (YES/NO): YES